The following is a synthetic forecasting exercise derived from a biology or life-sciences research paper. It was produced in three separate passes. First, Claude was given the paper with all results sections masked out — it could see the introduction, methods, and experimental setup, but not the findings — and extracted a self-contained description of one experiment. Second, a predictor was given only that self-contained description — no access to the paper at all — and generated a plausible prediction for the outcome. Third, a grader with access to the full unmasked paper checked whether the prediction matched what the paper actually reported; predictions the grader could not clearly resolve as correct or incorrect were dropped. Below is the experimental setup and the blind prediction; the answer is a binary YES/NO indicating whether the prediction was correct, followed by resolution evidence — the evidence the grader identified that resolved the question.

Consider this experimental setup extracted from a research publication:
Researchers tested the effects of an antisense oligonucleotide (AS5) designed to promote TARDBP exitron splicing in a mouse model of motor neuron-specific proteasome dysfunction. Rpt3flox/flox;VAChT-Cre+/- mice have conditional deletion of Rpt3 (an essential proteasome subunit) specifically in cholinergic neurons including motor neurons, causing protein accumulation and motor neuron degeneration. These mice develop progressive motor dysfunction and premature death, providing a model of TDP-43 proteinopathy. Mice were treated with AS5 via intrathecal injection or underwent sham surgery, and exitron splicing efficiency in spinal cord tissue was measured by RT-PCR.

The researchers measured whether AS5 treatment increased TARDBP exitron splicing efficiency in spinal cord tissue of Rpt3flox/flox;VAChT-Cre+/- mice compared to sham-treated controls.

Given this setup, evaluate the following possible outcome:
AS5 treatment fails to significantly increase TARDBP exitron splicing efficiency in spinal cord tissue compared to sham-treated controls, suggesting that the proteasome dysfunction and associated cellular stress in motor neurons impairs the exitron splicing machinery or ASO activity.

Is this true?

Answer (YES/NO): NO